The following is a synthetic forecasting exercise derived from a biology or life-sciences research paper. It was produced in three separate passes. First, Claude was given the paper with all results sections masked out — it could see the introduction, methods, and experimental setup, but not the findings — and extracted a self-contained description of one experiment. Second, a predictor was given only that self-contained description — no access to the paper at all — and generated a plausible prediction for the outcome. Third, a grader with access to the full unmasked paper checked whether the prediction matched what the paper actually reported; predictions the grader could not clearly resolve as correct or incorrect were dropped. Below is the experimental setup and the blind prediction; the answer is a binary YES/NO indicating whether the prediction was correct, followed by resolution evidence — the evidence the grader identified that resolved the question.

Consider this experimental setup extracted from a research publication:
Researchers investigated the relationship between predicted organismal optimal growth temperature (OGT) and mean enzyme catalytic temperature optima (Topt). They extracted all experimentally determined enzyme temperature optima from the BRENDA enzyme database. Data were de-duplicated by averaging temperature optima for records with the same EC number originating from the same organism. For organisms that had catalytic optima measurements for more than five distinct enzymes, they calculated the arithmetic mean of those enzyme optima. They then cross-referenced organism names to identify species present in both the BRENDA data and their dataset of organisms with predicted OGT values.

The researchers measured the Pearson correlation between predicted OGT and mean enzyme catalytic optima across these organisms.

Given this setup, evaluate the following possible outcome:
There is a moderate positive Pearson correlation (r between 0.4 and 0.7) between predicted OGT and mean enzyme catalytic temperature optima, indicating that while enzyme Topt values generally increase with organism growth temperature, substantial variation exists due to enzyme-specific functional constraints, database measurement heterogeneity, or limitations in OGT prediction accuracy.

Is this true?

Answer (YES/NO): NO